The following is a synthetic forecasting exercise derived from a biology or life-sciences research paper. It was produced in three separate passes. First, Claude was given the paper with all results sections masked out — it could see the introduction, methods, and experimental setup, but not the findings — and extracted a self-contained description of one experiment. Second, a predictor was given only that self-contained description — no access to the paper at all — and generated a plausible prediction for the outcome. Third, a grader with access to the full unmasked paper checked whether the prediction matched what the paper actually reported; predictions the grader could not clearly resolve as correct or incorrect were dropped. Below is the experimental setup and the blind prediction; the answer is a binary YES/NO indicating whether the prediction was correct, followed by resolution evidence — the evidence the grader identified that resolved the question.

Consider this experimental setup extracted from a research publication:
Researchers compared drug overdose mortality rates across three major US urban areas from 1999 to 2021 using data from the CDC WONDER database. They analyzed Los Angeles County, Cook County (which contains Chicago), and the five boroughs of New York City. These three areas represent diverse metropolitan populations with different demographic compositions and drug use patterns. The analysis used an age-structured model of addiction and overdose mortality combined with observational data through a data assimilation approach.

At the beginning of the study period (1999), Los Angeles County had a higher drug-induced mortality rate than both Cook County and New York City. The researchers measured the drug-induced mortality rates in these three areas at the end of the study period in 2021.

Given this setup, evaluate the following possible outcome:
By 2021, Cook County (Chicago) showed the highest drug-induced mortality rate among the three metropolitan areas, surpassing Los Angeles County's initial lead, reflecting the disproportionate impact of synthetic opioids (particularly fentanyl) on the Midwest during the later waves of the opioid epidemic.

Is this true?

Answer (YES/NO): YES